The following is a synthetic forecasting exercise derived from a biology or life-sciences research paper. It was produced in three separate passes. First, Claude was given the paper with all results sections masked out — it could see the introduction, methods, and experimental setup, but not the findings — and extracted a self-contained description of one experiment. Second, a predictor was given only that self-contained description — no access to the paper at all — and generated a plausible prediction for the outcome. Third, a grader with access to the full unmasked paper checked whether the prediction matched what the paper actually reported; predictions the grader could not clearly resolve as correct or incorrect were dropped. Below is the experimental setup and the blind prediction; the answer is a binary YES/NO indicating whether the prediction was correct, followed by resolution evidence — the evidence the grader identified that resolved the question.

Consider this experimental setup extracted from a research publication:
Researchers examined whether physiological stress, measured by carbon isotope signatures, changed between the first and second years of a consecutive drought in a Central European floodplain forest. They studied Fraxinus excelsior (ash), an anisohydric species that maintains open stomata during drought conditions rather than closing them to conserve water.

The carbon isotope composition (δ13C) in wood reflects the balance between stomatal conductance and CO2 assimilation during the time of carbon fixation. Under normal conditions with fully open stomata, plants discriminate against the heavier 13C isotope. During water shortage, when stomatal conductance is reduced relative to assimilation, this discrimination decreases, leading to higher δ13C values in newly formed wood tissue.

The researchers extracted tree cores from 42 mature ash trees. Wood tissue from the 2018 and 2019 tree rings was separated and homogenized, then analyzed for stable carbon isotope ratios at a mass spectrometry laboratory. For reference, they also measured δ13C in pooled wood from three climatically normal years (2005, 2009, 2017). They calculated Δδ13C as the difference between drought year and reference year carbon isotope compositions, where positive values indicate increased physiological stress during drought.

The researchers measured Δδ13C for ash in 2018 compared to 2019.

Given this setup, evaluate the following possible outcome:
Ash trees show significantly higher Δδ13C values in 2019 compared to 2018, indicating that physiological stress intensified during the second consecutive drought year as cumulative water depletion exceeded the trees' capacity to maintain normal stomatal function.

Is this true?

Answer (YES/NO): YES